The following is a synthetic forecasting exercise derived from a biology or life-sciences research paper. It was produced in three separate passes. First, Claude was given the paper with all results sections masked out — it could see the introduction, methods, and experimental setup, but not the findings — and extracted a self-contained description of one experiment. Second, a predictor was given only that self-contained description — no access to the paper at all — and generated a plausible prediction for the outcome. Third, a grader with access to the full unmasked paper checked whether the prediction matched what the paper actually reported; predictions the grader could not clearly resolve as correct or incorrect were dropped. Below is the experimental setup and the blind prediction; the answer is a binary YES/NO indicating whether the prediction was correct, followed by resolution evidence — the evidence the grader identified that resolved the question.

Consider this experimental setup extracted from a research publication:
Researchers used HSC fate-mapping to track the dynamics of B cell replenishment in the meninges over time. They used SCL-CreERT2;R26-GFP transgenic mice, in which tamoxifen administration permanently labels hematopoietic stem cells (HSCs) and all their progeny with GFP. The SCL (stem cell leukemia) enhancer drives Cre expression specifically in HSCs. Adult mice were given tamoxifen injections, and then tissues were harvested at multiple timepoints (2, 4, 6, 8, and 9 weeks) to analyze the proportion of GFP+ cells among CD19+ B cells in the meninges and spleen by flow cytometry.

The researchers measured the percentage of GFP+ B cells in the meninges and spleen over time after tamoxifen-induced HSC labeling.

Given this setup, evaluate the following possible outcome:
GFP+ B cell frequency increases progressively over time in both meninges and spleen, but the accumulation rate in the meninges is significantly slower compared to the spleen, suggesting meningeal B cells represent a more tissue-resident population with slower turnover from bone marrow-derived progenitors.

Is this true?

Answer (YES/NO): NO